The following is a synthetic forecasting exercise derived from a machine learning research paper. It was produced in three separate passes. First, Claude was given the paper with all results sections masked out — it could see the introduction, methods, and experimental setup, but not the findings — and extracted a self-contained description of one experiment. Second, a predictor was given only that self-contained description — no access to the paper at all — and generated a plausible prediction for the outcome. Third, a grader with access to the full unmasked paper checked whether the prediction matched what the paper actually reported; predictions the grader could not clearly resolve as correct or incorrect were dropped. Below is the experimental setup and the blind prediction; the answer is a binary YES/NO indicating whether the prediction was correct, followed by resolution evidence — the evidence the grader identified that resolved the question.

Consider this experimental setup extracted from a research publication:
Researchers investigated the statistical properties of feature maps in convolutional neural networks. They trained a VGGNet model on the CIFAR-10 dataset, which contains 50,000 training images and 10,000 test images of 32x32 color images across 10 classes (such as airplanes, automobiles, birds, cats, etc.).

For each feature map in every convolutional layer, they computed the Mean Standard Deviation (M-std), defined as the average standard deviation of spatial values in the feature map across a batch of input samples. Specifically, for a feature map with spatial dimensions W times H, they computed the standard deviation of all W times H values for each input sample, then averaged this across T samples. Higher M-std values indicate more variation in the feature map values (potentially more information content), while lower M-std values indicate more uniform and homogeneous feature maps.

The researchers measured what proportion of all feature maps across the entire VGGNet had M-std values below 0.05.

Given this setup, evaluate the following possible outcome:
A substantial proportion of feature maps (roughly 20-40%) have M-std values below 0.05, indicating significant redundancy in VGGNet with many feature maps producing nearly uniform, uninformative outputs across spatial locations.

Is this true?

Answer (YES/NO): NO